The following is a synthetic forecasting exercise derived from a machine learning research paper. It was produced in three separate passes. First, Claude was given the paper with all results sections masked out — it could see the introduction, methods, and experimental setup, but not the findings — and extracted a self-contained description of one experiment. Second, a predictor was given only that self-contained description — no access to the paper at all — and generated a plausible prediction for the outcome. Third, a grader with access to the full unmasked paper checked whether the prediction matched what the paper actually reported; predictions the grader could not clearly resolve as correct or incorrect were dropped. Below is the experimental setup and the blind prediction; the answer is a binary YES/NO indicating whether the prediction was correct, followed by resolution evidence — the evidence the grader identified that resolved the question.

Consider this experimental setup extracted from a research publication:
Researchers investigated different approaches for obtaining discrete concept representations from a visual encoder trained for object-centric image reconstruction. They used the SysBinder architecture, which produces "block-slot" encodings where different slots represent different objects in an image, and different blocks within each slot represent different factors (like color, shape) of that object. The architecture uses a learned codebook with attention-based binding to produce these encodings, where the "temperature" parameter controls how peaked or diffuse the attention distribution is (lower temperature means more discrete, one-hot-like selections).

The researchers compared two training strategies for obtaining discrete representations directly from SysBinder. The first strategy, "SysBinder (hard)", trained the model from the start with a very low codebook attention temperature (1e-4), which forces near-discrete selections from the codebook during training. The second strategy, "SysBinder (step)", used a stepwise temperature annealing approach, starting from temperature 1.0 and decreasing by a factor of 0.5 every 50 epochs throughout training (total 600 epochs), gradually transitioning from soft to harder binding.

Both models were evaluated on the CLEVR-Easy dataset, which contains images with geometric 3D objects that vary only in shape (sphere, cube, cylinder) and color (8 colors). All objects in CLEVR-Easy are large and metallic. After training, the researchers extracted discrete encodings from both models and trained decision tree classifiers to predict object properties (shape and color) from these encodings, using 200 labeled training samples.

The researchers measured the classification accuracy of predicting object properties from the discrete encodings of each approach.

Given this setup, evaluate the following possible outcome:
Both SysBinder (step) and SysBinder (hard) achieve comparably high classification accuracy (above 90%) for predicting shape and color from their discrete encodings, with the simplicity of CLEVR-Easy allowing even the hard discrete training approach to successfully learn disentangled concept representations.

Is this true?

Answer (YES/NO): NO